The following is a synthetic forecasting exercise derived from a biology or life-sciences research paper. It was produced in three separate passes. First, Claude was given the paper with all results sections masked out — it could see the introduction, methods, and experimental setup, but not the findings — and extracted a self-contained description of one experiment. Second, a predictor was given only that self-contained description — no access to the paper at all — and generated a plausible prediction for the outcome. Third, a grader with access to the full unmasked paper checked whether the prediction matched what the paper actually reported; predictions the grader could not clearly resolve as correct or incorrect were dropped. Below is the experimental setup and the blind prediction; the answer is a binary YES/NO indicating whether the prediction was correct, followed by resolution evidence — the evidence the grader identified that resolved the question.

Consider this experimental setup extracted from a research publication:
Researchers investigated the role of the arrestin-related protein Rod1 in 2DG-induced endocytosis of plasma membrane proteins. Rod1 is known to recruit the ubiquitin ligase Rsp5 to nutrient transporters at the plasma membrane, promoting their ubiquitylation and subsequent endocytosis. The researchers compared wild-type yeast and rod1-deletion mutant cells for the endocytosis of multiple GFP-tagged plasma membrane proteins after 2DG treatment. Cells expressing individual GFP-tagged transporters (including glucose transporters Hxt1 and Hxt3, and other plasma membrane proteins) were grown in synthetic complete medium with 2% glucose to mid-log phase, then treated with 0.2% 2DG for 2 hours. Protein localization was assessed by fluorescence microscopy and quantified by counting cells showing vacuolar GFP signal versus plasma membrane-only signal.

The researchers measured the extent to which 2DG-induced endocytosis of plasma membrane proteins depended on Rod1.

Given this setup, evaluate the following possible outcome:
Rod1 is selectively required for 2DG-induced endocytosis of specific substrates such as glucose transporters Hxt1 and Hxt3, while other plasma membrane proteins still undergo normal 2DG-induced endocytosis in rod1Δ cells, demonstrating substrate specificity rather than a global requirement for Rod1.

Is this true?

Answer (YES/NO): NO